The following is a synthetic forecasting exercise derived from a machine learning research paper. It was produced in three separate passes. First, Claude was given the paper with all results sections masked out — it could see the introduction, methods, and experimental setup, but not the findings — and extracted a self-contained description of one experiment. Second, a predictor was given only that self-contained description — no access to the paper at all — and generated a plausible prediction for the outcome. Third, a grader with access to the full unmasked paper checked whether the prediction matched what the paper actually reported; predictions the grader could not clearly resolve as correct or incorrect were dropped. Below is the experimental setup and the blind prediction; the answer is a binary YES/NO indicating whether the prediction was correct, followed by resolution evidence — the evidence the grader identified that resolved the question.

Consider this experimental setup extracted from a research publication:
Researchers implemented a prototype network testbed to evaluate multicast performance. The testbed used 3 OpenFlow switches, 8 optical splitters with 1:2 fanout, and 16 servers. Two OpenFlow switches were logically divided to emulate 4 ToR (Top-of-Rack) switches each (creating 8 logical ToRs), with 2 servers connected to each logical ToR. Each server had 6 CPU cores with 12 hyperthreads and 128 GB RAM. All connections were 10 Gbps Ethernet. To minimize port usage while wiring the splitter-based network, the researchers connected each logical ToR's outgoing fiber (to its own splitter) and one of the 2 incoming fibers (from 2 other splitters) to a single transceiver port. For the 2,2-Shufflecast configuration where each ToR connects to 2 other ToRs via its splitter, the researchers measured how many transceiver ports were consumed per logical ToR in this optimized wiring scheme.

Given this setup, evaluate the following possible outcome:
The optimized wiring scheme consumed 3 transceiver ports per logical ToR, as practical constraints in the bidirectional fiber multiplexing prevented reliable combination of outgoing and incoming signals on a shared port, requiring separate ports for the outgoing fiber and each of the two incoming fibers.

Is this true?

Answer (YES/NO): NO